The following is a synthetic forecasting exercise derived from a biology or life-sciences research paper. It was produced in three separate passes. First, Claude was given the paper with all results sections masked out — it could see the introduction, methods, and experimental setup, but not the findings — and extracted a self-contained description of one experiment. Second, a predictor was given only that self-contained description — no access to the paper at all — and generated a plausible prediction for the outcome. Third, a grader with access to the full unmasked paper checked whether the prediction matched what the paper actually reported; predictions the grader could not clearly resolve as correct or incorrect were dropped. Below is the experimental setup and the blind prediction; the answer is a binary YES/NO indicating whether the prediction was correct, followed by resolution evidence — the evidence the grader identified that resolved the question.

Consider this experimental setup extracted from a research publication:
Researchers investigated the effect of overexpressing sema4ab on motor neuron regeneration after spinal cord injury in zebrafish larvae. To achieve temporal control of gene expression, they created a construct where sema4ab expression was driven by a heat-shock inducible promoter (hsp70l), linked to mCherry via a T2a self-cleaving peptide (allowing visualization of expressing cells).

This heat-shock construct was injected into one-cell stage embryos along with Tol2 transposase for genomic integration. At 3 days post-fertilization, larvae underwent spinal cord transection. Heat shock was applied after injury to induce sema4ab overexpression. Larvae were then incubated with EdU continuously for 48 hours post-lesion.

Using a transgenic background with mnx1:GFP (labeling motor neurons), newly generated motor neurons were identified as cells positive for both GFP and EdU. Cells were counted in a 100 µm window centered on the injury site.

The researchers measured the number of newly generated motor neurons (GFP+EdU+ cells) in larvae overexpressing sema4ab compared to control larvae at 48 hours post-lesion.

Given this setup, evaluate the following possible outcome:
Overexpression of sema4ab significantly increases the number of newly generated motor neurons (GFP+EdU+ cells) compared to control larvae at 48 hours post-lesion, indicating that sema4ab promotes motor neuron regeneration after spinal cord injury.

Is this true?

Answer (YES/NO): NO